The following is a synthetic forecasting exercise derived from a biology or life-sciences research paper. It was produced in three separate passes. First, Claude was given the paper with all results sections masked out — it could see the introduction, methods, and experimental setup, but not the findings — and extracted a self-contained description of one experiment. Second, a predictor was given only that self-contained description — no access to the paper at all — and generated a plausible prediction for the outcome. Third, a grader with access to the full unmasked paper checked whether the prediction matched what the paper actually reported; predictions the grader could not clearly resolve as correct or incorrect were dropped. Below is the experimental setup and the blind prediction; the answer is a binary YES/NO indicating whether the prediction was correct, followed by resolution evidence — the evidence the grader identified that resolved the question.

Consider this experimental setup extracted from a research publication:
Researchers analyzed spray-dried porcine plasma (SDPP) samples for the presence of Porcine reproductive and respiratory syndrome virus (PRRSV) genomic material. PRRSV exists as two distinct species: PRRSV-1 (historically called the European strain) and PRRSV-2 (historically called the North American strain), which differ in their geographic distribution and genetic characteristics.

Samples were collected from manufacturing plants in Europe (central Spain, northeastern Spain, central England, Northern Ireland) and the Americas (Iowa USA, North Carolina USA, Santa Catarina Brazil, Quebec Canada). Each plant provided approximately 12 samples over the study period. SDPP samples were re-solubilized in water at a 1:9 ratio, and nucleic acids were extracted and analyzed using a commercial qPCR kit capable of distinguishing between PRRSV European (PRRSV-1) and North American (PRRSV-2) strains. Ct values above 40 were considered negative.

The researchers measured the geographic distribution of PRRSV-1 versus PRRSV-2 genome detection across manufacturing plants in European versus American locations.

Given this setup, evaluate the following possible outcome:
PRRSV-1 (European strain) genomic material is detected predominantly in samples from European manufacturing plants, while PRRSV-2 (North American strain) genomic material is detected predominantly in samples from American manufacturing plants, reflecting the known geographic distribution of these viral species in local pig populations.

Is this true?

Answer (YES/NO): YES